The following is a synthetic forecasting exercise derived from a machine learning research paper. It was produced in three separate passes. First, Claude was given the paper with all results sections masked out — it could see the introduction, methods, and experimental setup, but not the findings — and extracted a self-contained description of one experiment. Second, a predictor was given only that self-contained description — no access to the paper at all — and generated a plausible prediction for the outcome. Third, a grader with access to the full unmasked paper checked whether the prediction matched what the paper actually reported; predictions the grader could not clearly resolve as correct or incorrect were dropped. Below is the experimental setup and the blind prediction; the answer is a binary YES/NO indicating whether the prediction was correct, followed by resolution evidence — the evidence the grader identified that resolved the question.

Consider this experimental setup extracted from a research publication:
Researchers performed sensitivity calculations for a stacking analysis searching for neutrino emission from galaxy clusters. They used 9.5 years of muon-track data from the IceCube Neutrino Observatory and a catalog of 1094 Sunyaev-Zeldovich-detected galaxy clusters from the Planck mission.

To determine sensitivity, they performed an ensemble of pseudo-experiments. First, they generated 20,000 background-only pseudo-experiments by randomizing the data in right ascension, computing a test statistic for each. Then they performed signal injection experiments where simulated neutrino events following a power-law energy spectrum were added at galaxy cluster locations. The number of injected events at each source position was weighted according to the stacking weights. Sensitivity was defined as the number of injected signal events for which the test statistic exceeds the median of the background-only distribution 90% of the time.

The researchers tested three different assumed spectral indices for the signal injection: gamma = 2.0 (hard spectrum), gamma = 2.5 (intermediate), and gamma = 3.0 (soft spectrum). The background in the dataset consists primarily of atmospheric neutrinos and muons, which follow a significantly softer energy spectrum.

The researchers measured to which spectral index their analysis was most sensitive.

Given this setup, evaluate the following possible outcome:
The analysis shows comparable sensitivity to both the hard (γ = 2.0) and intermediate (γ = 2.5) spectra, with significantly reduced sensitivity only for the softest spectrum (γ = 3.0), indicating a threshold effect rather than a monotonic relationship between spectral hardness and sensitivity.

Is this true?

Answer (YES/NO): NO